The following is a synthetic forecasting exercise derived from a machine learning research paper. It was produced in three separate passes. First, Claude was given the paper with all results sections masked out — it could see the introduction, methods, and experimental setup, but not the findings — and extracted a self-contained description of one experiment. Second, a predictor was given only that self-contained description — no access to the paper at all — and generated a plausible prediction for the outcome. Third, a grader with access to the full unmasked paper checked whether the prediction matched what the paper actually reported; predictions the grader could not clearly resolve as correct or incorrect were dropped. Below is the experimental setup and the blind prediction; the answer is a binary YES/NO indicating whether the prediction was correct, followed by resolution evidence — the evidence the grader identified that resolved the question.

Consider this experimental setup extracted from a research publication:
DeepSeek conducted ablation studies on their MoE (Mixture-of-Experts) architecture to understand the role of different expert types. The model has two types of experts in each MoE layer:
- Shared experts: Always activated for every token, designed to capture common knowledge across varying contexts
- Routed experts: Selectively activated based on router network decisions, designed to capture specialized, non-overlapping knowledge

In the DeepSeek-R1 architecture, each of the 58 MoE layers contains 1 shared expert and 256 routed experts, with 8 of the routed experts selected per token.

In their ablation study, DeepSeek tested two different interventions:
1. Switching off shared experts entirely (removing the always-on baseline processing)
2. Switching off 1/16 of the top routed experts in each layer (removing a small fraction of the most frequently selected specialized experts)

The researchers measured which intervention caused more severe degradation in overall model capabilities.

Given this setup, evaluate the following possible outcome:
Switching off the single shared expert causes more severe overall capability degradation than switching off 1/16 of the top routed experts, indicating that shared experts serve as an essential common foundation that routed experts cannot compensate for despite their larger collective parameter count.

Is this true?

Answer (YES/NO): YES